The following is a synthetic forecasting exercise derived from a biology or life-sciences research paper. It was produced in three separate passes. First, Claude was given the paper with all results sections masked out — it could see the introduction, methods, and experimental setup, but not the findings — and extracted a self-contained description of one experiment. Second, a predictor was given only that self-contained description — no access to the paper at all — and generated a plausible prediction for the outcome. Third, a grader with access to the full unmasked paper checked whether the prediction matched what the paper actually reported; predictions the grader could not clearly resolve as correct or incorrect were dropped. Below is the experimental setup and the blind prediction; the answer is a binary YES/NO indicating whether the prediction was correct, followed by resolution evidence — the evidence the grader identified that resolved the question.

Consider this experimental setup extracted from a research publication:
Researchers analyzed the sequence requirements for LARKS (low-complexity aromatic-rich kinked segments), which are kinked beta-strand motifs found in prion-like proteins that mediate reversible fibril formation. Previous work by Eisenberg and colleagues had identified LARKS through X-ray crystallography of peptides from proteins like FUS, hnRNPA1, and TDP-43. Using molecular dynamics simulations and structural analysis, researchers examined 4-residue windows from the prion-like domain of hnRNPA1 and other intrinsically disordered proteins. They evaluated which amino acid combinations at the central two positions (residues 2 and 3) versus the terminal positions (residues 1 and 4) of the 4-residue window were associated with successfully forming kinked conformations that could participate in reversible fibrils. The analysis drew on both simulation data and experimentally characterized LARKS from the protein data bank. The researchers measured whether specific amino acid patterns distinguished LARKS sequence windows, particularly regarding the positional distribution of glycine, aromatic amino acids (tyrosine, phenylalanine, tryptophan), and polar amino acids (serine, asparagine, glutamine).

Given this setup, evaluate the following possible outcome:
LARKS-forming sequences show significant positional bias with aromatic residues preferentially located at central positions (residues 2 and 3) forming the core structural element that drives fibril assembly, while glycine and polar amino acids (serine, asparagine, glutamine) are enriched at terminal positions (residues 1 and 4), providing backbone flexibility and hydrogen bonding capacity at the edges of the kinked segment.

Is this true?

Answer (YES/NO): NO